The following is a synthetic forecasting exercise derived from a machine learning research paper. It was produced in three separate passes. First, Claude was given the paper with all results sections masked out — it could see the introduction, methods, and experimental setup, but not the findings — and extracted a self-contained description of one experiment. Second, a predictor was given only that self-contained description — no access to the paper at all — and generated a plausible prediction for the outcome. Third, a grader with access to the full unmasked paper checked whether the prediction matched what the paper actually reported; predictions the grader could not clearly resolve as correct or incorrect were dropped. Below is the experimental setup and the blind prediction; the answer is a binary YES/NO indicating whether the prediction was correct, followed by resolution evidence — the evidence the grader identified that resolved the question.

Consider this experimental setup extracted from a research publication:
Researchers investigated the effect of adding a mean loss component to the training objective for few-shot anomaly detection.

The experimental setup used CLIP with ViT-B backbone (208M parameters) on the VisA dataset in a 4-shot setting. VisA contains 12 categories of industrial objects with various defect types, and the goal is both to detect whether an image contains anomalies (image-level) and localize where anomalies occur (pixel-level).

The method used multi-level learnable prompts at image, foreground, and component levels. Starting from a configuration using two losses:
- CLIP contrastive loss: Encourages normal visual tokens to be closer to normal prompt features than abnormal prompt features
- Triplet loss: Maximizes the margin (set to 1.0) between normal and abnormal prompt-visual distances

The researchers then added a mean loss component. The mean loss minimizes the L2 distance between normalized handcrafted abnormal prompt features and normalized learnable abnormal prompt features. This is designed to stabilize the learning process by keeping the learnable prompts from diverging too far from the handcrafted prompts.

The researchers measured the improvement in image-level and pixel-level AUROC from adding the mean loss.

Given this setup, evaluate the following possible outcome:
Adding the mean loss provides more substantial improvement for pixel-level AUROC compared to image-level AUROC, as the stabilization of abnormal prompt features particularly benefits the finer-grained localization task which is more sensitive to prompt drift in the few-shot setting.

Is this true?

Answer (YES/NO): NO